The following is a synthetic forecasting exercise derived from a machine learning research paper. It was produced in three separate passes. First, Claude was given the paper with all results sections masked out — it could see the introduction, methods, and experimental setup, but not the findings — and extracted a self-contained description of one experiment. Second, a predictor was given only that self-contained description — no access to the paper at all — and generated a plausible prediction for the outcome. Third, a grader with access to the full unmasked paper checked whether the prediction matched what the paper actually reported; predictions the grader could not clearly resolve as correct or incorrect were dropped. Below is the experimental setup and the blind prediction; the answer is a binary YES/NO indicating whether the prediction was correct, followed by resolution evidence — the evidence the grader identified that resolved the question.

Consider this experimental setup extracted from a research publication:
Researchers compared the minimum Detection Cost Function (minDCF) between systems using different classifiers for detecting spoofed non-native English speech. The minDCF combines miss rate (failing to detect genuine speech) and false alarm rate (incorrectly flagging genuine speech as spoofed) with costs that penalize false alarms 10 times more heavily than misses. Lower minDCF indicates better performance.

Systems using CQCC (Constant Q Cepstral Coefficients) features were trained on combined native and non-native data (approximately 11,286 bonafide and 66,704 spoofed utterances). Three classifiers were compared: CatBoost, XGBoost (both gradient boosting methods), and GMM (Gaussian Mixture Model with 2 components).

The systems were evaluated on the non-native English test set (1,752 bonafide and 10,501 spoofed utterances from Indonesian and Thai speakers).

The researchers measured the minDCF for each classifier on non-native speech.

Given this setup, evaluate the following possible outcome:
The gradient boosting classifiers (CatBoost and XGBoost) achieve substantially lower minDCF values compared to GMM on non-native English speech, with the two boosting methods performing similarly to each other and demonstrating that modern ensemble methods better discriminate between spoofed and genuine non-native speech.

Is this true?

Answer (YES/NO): YES